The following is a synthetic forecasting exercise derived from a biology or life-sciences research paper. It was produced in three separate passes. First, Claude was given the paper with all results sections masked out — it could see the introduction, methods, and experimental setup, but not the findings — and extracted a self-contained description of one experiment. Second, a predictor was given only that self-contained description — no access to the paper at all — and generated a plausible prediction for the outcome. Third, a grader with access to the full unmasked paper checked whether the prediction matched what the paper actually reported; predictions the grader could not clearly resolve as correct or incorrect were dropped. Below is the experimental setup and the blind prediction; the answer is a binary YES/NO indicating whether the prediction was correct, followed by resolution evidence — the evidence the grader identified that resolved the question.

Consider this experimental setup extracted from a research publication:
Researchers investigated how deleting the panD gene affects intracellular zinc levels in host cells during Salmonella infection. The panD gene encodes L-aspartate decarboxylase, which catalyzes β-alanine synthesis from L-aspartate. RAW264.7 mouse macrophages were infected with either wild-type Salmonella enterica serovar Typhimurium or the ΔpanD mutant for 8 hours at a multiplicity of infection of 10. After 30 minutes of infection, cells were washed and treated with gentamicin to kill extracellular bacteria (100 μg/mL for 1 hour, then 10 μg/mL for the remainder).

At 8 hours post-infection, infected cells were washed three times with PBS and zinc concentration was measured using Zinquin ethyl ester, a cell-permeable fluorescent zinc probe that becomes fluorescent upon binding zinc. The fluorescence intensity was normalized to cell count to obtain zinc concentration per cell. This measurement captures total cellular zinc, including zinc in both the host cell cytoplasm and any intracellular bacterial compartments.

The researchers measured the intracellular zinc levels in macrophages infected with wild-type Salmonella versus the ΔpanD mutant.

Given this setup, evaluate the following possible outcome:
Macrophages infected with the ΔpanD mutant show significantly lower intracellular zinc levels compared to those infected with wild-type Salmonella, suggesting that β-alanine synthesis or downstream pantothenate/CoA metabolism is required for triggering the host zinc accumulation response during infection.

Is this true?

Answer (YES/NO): NO